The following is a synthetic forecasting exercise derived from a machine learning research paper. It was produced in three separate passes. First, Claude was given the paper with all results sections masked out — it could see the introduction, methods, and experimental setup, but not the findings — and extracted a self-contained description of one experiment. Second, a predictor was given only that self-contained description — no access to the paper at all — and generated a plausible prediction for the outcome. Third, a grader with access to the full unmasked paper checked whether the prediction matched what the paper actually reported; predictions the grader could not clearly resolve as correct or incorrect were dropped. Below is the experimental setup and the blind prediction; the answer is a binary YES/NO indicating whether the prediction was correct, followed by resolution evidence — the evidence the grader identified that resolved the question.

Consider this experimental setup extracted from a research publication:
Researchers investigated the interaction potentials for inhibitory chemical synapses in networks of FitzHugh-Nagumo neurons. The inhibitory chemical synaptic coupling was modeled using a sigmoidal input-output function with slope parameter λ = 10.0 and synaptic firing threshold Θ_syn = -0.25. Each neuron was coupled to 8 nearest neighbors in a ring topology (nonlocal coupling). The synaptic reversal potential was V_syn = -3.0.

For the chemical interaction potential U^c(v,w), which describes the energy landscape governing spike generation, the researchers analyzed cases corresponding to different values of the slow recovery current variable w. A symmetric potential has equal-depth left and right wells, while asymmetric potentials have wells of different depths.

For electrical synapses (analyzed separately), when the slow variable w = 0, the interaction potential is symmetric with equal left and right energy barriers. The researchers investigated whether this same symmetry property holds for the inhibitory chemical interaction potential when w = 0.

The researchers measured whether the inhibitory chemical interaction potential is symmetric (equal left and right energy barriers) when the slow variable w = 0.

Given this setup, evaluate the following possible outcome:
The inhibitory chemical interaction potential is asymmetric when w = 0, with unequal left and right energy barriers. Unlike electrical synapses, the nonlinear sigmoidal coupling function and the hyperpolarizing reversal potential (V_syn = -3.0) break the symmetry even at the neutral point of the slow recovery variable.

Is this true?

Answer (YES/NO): YES